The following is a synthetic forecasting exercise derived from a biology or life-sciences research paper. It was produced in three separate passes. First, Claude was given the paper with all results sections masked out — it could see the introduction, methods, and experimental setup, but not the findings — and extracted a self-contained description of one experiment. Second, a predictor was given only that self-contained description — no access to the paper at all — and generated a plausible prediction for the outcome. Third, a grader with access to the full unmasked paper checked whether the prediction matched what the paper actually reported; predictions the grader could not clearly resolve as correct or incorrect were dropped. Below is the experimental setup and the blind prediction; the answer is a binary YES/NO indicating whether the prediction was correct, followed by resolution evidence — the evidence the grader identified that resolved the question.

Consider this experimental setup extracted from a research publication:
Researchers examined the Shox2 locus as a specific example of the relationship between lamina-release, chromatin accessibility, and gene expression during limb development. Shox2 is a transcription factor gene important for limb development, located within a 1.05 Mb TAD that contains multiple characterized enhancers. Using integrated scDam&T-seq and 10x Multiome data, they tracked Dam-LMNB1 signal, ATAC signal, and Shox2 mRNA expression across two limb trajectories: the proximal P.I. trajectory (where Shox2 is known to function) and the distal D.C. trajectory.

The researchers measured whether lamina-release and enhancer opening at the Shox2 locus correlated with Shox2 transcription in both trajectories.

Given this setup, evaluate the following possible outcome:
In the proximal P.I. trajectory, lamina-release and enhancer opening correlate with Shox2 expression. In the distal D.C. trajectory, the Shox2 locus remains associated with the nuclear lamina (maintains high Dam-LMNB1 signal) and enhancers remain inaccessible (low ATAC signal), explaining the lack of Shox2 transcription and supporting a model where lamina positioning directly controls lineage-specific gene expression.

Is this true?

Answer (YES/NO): NO